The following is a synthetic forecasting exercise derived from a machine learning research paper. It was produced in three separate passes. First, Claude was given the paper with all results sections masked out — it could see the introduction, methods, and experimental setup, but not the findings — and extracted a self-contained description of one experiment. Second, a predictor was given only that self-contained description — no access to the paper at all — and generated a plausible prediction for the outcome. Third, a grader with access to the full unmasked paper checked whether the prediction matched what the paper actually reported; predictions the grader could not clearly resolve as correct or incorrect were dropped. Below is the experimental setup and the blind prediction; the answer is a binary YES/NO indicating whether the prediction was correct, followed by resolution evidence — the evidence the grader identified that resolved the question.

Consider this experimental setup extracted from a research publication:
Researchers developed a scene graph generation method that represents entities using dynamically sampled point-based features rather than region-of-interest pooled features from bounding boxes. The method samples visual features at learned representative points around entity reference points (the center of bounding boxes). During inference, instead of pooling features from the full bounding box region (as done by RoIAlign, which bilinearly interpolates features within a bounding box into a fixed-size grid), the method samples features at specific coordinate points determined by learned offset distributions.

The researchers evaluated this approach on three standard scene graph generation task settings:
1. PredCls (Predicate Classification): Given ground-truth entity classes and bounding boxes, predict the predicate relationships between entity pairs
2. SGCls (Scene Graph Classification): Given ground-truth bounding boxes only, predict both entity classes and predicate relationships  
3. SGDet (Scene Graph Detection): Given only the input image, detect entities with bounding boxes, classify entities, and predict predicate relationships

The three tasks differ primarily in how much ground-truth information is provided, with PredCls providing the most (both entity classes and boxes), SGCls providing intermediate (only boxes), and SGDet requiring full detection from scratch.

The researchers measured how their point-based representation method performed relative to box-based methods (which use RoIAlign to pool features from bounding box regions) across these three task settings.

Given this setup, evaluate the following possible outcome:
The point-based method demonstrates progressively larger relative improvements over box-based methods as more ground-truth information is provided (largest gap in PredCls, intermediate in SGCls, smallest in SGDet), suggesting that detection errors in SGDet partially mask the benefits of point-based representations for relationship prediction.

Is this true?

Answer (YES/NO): NO